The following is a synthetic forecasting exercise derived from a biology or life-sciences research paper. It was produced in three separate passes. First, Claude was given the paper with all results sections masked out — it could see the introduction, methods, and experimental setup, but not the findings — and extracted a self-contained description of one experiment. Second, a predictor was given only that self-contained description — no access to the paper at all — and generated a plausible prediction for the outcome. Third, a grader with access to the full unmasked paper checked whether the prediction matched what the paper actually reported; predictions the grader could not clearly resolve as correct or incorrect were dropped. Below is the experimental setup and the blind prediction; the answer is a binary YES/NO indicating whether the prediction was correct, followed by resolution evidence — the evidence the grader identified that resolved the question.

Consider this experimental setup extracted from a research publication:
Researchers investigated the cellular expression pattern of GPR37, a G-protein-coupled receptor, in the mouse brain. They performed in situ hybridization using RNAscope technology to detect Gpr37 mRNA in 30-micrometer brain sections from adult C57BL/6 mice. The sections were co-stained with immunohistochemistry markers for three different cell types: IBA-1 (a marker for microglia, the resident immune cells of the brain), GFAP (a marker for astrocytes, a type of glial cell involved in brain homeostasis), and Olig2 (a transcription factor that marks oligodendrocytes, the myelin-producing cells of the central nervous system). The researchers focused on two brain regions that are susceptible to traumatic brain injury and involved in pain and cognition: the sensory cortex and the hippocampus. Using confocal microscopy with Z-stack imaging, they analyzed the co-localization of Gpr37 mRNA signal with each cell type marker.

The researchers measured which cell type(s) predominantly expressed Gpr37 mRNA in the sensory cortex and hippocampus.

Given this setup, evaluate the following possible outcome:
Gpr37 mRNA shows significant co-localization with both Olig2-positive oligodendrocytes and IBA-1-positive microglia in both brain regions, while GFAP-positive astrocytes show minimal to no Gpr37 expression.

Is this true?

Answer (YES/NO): NO